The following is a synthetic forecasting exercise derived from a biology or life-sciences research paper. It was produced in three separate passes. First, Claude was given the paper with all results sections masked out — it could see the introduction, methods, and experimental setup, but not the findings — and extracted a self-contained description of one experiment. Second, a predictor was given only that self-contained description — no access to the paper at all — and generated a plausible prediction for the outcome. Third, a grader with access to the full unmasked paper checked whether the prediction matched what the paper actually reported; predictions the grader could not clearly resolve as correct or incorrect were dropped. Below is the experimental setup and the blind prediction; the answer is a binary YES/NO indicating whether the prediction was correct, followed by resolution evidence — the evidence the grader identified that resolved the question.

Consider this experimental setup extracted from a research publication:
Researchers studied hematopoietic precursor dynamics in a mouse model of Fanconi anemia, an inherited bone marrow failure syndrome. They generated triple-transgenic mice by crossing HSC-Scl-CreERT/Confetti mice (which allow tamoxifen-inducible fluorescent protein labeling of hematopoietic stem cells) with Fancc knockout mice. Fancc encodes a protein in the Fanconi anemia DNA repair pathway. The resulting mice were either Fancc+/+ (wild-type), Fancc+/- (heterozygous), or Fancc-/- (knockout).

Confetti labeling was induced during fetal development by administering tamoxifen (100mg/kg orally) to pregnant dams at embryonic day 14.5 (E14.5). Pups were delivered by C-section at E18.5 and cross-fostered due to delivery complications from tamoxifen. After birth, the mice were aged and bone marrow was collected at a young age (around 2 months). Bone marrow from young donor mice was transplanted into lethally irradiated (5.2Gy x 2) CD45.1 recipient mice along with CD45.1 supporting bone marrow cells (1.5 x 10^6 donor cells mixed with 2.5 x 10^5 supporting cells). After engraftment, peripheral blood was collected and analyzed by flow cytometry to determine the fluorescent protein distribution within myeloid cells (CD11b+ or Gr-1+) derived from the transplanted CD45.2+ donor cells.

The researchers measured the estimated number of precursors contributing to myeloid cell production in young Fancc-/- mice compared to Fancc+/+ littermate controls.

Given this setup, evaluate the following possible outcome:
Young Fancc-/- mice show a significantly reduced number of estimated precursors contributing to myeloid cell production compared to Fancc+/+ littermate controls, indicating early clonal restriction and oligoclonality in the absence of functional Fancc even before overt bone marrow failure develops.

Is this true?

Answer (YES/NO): NO